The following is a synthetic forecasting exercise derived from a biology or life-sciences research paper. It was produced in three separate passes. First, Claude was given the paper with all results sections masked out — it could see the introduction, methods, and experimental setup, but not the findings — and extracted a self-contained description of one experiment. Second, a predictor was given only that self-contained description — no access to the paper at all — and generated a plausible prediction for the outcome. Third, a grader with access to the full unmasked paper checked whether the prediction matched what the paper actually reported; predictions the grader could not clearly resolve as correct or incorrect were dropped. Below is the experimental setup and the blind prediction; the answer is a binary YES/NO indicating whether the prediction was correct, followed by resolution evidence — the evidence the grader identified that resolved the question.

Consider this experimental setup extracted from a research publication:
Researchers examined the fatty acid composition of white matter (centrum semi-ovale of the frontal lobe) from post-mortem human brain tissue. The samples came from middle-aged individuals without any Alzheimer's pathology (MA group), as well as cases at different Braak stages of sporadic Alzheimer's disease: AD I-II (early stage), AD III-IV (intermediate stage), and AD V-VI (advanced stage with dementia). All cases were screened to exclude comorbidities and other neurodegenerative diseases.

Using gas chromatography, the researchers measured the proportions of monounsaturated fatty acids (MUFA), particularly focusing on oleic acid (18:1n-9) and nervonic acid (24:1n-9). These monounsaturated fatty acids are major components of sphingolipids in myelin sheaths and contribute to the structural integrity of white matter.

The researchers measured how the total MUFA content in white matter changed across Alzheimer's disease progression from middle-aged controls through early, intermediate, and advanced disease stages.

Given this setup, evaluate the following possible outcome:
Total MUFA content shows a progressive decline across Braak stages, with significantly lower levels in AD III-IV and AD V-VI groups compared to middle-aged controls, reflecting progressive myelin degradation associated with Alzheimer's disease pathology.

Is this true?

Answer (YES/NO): NO